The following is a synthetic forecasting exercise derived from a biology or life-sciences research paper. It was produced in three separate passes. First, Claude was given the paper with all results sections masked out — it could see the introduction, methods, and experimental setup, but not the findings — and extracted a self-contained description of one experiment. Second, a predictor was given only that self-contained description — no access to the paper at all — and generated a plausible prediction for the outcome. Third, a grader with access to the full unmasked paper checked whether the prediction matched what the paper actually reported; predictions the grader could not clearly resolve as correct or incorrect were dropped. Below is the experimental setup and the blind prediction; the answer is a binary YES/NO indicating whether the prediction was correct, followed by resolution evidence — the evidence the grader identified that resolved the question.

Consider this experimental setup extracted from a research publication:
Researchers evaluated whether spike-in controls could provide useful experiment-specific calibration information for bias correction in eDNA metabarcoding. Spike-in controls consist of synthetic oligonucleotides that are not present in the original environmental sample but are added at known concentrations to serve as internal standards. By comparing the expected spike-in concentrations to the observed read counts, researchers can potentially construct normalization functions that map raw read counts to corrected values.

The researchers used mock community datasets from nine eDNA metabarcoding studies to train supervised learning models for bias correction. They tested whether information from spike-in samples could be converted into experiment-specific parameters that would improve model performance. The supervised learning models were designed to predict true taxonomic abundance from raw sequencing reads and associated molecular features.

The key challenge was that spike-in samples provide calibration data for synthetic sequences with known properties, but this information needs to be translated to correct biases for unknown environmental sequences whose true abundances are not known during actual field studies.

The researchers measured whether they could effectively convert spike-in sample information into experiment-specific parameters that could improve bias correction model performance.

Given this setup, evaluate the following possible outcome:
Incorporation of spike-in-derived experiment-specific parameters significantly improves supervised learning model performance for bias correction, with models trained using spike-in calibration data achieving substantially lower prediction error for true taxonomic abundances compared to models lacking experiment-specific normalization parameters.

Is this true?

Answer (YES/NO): NO